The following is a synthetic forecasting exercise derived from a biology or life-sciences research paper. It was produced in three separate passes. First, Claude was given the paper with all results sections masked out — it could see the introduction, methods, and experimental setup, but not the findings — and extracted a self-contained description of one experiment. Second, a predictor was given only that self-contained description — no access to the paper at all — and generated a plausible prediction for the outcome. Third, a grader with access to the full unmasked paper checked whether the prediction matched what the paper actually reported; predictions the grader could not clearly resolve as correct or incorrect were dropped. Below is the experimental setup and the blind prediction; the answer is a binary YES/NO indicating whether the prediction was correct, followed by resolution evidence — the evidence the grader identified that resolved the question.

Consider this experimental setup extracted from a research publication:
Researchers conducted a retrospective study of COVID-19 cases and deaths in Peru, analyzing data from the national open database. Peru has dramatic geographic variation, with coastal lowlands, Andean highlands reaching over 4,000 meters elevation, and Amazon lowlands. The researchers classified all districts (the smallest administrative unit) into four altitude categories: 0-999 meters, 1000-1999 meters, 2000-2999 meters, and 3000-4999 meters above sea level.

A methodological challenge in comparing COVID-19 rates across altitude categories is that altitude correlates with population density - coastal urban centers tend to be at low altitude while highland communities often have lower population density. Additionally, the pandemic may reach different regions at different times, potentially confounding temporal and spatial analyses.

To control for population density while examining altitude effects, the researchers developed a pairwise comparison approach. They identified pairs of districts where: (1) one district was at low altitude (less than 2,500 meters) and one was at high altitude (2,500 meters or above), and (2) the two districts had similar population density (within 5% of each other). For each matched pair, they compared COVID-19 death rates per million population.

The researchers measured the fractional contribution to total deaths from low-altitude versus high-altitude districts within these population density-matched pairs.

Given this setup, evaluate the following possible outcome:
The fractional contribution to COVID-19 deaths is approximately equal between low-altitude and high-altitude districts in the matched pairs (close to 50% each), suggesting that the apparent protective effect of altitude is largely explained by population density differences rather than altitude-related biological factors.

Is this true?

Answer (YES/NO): NO